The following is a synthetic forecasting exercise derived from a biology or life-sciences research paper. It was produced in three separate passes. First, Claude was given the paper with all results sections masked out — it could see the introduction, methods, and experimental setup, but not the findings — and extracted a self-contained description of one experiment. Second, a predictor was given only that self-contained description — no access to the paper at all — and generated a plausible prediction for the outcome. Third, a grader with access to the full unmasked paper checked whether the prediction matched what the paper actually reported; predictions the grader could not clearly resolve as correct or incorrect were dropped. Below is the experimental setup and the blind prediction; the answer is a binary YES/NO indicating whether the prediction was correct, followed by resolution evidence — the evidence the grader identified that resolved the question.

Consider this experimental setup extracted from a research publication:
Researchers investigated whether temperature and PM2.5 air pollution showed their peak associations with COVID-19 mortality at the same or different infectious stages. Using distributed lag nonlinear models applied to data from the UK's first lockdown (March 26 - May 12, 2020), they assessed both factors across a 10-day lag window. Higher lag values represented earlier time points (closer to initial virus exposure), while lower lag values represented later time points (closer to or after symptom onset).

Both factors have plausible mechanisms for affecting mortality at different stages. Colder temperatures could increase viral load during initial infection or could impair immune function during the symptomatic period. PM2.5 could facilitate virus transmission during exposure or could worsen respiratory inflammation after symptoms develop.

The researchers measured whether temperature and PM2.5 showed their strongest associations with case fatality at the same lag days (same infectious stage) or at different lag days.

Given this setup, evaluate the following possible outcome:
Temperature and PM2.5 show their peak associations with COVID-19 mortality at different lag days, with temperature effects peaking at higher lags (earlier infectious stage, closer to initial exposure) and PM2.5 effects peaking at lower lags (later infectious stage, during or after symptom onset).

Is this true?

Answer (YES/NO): NO